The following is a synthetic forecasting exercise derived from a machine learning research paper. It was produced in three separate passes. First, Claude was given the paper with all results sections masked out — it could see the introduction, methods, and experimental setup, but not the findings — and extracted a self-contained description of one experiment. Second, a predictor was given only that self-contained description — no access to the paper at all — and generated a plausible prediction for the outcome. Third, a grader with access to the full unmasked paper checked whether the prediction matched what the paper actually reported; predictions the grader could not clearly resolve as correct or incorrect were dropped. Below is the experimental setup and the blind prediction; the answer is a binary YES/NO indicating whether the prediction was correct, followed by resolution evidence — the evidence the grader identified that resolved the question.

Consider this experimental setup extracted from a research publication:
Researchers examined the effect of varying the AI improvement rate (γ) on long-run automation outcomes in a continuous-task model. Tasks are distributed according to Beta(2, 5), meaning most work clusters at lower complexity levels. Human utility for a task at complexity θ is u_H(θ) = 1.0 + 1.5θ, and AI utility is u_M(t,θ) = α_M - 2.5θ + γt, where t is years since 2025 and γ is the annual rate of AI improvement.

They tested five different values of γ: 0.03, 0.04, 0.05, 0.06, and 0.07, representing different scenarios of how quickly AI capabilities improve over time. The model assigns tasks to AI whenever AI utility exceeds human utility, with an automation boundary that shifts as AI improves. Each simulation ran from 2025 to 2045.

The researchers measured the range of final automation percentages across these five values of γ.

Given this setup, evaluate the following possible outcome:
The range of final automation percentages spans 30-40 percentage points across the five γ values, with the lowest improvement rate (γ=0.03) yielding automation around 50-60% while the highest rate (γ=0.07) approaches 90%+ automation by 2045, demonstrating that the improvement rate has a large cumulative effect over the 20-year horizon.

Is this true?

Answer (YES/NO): NO